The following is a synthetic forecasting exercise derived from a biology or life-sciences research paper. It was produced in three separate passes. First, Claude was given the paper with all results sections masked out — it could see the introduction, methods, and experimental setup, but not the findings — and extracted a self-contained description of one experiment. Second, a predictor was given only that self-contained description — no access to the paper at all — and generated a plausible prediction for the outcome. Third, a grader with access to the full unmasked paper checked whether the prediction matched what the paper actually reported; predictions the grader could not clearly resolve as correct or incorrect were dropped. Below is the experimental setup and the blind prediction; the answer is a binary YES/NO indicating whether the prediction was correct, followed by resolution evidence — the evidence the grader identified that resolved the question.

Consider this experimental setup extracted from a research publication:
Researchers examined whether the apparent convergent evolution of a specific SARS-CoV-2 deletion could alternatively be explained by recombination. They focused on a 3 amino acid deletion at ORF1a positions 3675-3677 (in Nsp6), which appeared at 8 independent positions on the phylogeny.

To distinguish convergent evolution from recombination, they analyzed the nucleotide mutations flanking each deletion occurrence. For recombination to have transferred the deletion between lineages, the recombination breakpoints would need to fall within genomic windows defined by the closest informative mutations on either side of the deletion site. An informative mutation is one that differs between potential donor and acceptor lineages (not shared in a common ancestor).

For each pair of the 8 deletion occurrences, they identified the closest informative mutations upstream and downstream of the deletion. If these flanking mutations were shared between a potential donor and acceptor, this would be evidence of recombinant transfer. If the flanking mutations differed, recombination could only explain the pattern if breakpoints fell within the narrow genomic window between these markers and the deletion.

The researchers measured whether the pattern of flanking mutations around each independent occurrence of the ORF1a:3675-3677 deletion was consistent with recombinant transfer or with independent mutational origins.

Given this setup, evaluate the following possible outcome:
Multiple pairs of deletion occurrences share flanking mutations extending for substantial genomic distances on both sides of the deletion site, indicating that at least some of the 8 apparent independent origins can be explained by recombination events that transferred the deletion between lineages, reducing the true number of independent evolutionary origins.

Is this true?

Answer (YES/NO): NO